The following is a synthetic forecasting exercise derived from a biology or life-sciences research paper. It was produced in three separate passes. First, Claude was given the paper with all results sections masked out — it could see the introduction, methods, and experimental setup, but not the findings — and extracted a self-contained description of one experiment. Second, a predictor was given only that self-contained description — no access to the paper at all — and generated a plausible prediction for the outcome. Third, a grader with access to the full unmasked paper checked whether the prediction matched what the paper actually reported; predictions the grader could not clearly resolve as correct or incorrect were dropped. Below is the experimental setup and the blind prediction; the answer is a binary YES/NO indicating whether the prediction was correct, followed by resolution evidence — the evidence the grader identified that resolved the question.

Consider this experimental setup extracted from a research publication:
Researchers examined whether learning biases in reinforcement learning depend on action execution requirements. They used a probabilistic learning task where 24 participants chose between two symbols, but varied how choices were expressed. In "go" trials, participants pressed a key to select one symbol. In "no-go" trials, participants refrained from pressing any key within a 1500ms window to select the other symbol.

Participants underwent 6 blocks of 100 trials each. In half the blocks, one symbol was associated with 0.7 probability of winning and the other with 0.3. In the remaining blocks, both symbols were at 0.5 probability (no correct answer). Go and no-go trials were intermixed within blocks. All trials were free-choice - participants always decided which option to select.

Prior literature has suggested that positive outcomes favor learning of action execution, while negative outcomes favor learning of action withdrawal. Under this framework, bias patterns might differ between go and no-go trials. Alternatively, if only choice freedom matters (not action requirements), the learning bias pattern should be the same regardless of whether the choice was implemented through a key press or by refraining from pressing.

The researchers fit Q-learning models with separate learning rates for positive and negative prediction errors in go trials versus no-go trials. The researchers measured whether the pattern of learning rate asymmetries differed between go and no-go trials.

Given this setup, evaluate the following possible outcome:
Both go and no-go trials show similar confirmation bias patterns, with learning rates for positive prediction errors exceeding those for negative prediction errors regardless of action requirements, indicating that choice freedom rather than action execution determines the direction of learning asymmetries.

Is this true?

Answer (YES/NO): YES